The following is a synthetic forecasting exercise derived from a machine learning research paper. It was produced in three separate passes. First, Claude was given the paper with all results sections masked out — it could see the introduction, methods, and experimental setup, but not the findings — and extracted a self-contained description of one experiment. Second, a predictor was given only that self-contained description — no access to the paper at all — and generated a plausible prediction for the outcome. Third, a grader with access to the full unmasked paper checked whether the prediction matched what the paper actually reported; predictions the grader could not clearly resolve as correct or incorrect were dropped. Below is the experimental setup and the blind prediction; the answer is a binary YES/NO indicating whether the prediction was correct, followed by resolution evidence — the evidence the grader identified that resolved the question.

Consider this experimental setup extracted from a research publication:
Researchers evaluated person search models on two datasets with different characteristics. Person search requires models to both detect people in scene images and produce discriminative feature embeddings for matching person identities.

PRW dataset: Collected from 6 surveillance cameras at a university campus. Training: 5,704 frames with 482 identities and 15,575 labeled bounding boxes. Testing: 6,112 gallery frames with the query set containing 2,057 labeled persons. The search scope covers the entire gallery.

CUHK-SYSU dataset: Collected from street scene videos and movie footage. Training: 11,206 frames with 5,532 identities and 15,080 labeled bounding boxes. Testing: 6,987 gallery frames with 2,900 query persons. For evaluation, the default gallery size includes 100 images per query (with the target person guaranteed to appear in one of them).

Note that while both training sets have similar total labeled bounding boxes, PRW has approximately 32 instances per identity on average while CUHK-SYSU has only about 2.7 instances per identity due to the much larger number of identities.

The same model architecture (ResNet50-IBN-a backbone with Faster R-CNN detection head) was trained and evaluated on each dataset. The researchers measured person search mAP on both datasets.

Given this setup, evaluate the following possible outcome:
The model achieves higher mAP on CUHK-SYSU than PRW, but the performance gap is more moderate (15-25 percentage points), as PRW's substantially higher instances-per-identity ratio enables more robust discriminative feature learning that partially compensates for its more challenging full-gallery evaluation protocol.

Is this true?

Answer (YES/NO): NO